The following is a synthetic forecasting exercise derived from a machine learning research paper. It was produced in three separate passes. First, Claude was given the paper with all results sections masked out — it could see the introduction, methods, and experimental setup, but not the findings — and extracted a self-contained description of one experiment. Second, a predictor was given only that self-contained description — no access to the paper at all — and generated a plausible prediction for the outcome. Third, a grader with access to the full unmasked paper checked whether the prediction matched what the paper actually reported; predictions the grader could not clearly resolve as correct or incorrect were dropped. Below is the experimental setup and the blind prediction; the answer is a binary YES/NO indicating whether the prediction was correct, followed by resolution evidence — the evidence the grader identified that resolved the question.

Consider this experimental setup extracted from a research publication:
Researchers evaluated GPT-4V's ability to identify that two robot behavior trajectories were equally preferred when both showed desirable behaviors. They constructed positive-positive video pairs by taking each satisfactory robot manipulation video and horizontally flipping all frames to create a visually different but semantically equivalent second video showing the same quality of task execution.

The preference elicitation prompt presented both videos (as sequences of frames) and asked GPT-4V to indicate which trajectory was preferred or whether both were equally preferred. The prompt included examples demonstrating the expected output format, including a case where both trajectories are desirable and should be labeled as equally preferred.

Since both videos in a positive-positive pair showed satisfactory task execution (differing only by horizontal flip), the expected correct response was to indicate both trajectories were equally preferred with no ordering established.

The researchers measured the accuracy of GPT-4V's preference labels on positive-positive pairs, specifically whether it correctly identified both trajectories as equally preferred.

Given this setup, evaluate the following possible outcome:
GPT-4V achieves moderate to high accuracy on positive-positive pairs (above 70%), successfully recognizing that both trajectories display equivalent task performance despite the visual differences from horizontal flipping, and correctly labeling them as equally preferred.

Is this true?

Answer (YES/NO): NO